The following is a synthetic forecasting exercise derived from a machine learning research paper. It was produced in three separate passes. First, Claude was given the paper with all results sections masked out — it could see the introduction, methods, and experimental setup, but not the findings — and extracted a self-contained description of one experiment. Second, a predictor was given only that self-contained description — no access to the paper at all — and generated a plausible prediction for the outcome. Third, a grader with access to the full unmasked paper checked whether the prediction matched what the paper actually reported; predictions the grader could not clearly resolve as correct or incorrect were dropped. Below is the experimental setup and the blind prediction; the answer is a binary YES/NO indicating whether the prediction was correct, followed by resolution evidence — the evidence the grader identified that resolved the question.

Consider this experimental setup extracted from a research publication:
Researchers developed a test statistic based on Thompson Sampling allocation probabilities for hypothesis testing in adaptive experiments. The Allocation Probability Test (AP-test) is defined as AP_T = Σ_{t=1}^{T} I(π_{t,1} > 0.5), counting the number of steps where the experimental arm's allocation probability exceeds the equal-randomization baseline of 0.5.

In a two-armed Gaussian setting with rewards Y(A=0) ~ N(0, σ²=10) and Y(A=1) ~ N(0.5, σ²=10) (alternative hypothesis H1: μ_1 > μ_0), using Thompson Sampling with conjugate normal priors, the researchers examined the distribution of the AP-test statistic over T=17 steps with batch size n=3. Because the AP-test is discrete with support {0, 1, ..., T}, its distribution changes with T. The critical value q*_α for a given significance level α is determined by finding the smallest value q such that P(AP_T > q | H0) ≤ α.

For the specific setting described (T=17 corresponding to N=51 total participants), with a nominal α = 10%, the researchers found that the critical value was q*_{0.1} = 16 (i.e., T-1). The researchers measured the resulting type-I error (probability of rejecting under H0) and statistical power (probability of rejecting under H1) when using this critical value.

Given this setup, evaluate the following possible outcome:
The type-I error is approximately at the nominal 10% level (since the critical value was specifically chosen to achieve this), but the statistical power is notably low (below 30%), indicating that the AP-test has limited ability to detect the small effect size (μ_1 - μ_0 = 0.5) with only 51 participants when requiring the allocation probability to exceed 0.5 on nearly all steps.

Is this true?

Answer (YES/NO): NO